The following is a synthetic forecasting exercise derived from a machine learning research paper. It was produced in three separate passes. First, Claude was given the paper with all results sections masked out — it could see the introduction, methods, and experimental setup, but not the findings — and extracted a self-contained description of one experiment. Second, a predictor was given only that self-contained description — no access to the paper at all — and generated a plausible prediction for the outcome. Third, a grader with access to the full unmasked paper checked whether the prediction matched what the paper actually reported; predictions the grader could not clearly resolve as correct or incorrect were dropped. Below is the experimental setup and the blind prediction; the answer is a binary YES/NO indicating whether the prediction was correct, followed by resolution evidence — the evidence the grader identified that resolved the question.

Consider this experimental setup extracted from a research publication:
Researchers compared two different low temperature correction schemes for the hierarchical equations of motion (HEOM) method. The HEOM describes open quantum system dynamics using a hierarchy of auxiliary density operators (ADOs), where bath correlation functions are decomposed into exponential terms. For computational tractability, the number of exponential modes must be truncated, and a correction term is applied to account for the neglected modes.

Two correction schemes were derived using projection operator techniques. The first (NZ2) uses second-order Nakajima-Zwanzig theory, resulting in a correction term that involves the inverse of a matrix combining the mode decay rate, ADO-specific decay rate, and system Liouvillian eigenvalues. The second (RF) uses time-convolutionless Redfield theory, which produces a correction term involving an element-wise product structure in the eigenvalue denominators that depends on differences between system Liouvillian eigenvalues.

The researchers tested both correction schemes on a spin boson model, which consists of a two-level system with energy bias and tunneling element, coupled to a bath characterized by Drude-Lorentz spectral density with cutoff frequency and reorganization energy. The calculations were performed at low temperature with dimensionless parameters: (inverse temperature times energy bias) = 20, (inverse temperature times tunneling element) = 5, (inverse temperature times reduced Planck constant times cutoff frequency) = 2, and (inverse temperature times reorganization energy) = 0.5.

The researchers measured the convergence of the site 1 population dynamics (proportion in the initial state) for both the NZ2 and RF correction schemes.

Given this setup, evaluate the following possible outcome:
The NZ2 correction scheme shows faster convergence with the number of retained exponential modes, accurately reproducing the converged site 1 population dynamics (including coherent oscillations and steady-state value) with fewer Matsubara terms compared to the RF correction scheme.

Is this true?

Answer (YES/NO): YES